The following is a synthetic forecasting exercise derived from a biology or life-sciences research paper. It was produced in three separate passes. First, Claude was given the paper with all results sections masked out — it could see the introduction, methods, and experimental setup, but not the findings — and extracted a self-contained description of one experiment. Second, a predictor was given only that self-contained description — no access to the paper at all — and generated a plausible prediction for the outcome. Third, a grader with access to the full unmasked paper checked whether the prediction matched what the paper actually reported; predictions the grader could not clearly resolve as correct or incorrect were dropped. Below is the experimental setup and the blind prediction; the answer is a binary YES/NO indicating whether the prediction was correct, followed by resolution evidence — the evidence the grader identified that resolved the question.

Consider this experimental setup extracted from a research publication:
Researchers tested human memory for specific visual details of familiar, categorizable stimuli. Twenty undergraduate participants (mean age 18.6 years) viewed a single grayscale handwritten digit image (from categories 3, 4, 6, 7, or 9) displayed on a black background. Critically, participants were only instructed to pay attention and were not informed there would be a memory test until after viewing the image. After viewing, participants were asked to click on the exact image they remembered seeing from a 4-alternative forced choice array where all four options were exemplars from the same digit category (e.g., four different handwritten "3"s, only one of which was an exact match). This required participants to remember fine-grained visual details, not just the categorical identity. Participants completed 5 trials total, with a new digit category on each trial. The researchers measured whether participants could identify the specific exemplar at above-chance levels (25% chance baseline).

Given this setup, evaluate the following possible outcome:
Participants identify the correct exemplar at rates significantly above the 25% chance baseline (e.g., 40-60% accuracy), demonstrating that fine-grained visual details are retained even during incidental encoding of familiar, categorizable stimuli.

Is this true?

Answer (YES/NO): NO